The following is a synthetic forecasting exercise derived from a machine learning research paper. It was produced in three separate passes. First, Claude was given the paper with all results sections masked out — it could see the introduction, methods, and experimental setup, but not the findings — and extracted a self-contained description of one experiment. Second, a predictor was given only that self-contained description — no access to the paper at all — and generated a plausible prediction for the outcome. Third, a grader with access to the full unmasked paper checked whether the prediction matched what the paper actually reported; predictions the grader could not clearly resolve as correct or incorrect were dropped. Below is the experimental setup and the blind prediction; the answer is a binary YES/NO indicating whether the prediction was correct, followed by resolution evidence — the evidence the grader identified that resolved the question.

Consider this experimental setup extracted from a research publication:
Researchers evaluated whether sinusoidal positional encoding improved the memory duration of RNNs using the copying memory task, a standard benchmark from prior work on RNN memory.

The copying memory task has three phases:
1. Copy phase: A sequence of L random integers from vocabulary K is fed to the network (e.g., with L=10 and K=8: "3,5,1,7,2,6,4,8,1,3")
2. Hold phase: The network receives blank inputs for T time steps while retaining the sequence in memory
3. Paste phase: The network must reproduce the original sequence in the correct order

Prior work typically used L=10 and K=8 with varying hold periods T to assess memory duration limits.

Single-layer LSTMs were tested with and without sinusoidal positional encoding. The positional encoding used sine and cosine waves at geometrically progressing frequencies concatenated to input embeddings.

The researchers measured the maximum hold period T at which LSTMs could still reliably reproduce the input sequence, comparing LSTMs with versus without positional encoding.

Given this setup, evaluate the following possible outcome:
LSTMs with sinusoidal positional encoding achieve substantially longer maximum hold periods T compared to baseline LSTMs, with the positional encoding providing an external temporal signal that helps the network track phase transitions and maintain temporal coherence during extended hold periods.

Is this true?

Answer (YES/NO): NO